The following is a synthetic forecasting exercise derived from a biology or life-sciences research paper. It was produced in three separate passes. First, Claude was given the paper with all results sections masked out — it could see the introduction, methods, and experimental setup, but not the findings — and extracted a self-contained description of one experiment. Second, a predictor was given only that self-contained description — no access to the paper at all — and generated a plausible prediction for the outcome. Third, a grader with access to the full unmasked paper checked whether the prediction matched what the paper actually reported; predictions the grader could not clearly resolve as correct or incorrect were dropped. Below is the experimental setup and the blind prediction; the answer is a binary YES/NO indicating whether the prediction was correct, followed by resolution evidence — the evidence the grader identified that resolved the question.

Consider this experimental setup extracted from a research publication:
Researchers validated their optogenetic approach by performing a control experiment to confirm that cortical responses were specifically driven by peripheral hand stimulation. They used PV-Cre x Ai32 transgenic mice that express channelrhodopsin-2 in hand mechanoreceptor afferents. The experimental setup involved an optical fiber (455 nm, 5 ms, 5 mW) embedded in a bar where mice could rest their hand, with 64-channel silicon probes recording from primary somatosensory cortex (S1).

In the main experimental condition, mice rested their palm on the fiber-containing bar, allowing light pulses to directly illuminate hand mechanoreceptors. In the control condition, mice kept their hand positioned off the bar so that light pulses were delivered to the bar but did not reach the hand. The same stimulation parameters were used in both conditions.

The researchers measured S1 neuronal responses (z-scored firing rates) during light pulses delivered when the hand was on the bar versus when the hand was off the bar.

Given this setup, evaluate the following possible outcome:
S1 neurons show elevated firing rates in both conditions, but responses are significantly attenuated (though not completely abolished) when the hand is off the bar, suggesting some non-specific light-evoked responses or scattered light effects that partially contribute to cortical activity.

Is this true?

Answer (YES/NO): NO